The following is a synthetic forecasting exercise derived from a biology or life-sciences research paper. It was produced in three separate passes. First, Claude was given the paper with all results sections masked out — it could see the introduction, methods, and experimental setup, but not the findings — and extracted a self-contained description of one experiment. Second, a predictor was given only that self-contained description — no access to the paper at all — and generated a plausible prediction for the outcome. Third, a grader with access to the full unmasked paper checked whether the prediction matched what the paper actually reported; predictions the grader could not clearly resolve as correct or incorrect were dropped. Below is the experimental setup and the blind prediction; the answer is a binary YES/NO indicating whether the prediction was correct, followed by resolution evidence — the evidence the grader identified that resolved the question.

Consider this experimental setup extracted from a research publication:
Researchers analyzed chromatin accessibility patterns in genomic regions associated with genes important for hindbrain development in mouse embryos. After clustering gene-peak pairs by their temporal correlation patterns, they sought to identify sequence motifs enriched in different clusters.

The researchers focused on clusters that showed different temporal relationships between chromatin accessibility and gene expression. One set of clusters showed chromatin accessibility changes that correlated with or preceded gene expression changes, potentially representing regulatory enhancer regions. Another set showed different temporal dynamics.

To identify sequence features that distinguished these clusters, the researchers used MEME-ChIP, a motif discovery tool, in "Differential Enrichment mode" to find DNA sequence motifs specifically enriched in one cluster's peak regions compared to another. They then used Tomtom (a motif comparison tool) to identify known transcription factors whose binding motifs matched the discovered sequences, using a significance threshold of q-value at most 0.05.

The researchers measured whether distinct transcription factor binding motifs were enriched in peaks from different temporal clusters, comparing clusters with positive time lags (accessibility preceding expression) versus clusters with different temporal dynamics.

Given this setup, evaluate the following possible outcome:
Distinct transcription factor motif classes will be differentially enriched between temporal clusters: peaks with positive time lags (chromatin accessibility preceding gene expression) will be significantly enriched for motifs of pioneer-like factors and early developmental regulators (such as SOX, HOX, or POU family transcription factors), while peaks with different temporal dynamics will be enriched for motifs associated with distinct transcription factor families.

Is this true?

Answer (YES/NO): NO